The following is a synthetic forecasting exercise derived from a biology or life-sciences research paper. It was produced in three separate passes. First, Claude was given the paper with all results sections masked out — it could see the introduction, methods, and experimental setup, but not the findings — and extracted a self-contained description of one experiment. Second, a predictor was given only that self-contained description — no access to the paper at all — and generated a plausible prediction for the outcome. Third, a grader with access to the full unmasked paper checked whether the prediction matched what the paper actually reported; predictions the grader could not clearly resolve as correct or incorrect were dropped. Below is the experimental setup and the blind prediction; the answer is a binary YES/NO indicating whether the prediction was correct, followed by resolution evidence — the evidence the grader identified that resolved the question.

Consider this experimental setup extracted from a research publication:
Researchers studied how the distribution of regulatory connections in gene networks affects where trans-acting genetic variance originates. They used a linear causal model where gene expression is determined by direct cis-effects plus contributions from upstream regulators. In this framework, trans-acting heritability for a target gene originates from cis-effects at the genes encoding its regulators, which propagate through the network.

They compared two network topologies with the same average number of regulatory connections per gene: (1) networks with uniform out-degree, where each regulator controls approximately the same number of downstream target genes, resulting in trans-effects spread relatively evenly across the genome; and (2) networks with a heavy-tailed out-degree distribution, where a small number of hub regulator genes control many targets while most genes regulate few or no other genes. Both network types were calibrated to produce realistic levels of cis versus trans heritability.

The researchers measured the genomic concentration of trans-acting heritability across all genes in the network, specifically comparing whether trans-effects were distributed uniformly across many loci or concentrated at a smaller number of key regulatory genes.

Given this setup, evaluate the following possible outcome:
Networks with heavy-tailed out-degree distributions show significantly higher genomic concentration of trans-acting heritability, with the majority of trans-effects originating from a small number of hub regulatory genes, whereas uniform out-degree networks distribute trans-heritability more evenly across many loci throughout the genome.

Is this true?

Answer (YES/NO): YES